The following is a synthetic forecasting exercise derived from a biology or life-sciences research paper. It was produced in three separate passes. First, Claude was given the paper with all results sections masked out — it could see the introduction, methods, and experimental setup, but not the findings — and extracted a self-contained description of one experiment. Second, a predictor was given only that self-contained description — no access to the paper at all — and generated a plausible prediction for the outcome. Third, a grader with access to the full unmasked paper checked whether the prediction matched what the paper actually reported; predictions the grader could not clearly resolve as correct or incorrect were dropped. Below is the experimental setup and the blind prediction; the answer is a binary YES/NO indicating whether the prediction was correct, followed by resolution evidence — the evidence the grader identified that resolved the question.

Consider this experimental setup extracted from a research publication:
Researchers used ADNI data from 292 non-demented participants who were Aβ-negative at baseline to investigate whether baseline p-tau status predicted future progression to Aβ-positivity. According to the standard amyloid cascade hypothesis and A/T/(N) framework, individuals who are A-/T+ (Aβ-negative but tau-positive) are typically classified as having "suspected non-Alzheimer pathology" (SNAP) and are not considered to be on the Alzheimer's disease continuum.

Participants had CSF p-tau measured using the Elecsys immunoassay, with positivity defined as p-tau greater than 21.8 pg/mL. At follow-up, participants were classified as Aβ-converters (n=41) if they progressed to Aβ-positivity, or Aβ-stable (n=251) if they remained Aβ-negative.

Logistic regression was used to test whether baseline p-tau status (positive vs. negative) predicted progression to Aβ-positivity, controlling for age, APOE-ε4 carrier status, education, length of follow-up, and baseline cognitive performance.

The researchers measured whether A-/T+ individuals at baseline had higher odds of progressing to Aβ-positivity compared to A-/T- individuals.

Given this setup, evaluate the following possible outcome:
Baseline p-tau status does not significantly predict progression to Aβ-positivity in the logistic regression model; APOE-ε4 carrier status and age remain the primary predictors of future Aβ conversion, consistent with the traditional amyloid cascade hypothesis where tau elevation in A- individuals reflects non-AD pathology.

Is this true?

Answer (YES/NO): NO